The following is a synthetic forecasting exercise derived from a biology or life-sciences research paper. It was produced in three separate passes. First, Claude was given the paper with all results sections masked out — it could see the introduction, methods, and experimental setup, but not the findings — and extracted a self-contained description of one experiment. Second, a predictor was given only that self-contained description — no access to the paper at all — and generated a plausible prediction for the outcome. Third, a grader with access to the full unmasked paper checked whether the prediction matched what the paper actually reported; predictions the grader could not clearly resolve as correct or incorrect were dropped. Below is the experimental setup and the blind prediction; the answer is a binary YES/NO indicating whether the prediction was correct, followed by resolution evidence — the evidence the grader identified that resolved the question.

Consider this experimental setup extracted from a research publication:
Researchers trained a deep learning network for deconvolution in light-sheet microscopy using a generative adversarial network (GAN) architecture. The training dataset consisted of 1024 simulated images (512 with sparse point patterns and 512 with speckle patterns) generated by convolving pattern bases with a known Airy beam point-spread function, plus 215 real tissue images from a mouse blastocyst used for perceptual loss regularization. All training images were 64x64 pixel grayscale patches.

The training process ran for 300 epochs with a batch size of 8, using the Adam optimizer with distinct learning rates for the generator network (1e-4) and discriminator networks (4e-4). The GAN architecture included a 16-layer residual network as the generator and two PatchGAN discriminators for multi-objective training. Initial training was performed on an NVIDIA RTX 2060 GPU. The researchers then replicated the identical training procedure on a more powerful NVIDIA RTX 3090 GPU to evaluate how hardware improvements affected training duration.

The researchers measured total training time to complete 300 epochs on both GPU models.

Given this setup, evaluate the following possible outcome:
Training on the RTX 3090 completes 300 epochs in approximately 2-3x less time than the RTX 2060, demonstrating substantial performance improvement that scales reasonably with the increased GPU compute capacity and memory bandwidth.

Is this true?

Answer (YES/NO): YES